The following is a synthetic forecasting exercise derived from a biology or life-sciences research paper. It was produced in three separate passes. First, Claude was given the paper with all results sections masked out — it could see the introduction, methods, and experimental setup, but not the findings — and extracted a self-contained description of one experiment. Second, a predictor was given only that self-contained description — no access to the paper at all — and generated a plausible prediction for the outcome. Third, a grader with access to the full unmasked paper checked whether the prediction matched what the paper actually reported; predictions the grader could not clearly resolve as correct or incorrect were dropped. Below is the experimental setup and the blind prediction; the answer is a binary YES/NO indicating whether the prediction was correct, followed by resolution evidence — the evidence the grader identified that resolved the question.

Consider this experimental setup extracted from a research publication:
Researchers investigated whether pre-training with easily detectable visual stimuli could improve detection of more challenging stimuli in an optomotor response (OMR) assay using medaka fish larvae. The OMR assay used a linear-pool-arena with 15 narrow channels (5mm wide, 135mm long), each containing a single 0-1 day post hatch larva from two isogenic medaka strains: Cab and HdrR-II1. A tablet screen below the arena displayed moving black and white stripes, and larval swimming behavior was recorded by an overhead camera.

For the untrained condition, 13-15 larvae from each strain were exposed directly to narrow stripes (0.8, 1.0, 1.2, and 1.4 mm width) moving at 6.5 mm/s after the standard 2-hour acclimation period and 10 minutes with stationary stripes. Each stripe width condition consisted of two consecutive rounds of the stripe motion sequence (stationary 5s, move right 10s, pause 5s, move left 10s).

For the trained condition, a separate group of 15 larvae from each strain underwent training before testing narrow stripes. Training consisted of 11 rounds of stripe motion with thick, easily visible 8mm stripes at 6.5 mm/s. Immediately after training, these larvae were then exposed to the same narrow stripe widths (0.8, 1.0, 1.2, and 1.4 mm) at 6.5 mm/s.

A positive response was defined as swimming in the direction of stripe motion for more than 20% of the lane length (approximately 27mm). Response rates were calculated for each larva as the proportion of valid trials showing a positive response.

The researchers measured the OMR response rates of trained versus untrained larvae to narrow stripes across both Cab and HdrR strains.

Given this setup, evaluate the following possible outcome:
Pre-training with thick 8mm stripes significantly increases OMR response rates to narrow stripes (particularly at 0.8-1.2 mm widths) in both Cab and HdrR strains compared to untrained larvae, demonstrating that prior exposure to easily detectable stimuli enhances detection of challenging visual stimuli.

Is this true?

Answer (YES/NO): NO